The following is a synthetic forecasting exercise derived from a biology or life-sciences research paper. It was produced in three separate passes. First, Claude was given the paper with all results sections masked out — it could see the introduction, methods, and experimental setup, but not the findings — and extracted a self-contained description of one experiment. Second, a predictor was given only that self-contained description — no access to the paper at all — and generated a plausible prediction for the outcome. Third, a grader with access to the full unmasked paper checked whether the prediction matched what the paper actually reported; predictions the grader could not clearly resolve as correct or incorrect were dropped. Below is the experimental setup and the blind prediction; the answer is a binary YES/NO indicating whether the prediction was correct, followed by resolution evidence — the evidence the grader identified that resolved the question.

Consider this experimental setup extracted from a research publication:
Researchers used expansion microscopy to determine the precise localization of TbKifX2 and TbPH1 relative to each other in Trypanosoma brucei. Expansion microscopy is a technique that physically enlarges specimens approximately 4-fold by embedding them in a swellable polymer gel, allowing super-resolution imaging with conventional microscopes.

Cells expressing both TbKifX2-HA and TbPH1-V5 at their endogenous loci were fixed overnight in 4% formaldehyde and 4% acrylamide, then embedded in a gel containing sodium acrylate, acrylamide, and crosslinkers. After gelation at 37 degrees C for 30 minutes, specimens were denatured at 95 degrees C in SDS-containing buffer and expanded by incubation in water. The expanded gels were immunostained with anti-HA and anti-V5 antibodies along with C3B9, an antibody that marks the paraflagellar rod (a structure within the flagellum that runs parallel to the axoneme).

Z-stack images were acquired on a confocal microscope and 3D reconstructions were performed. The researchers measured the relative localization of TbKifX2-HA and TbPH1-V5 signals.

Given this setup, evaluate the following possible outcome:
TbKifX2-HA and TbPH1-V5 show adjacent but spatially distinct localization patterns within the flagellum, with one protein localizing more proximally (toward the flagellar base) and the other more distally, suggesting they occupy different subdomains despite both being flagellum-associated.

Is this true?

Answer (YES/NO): NO